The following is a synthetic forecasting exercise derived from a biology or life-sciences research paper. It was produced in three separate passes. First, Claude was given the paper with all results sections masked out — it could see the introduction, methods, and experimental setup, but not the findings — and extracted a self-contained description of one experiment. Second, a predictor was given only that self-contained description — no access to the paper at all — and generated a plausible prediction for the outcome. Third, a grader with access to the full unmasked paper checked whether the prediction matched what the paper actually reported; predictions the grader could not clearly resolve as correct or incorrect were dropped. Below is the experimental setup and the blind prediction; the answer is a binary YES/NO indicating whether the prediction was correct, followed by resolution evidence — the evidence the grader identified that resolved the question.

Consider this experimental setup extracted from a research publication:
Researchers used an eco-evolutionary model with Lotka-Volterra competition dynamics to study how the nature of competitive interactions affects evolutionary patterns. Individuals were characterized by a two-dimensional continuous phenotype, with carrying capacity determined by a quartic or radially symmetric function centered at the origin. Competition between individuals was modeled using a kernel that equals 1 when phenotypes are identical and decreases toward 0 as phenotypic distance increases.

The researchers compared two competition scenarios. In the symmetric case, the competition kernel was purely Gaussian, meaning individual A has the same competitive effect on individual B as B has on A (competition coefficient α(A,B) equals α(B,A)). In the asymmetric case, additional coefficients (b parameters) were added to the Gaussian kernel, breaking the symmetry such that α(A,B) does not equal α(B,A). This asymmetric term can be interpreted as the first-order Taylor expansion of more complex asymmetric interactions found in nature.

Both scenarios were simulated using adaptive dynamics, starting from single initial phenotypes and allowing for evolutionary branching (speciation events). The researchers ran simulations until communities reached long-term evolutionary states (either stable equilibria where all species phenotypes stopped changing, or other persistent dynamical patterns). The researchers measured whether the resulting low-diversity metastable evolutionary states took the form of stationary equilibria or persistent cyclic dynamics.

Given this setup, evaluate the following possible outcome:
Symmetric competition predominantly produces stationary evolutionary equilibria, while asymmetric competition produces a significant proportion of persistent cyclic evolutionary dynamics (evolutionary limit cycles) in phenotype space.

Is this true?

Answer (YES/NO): NO